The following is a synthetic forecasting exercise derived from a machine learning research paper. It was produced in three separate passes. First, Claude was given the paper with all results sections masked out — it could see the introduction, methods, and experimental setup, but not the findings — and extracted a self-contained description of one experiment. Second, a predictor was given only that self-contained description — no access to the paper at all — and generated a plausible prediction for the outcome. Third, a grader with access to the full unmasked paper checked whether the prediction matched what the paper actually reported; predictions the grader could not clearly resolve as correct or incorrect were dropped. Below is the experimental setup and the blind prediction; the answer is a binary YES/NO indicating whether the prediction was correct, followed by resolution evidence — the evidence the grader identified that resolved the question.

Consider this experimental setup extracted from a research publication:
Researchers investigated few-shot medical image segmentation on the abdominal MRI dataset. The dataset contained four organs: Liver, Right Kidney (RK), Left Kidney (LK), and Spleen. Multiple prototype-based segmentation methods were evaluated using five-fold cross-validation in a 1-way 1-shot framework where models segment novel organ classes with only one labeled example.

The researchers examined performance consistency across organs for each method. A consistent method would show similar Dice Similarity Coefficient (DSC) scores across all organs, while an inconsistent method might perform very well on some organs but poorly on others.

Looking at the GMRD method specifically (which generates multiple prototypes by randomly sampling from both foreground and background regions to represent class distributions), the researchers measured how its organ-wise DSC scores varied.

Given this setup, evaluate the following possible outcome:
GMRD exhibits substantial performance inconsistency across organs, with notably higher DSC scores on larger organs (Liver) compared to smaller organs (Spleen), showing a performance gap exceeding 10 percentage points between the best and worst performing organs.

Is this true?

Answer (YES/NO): NO